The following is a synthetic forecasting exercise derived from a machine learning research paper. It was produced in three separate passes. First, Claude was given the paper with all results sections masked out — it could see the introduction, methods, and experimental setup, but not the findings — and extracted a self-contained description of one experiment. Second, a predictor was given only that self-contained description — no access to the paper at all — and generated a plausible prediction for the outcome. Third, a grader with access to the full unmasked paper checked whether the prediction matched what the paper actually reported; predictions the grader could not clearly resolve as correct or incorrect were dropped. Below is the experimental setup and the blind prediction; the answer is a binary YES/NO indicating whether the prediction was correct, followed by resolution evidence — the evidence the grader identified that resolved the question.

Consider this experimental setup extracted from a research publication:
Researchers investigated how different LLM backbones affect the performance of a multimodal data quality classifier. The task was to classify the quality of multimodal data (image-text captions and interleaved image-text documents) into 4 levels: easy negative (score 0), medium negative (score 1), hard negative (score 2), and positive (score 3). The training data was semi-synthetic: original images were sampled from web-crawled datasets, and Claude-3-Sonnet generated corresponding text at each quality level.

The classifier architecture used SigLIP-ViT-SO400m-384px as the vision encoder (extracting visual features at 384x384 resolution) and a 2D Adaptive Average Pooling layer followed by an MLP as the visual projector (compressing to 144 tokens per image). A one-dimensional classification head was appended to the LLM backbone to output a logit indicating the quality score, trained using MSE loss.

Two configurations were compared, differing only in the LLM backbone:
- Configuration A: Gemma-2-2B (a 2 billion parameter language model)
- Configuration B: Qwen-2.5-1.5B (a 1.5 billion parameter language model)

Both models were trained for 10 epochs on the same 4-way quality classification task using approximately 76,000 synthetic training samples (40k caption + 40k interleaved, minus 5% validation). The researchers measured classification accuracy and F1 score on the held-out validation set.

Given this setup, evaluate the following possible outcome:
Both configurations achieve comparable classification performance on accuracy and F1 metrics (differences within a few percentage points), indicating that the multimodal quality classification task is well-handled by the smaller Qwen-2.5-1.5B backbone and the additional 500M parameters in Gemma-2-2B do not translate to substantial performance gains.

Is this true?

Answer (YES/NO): NO